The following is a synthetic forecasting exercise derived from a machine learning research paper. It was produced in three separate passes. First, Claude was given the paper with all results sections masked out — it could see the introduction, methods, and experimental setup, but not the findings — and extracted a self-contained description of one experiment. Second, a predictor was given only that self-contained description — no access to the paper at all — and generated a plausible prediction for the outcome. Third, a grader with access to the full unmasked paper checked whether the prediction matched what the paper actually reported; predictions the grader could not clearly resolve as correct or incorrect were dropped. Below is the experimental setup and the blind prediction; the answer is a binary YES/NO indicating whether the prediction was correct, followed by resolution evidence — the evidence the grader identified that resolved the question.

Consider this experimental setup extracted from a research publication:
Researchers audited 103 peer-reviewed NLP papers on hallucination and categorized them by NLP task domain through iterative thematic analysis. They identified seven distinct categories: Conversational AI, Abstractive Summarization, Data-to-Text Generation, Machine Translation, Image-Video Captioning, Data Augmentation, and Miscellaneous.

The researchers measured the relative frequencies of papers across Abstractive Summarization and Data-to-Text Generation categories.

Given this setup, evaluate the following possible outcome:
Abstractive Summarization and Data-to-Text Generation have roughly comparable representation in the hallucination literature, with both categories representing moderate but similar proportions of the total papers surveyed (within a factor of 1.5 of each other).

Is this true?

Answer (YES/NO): YES